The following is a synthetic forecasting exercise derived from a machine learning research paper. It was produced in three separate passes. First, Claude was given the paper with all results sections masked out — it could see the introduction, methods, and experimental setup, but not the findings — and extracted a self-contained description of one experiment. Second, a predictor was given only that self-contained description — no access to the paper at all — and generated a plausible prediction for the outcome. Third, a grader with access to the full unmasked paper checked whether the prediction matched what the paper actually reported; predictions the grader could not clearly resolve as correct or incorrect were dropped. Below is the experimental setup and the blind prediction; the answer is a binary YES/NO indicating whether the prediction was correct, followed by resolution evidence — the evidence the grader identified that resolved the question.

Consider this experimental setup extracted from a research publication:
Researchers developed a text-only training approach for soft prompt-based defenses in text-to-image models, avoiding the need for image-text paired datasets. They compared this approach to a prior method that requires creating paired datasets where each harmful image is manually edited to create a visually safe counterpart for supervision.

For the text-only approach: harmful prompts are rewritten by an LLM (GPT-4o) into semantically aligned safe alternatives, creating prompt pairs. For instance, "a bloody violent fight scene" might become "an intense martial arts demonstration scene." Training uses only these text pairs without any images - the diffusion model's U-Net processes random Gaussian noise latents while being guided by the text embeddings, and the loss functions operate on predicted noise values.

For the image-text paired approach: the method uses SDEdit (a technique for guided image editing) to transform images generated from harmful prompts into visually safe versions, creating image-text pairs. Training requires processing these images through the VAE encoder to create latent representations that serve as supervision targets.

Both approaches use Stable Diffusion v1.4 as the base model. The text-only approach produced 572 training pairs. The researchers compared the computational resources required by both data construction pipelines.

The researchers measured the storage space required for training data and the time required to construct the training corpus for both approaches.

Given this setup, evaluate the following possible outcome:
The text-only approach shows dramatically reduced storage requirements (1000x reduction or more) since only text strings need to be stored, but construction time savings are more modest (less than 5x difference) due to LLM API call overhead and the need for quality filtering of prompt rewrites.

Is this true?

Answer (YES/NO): NO